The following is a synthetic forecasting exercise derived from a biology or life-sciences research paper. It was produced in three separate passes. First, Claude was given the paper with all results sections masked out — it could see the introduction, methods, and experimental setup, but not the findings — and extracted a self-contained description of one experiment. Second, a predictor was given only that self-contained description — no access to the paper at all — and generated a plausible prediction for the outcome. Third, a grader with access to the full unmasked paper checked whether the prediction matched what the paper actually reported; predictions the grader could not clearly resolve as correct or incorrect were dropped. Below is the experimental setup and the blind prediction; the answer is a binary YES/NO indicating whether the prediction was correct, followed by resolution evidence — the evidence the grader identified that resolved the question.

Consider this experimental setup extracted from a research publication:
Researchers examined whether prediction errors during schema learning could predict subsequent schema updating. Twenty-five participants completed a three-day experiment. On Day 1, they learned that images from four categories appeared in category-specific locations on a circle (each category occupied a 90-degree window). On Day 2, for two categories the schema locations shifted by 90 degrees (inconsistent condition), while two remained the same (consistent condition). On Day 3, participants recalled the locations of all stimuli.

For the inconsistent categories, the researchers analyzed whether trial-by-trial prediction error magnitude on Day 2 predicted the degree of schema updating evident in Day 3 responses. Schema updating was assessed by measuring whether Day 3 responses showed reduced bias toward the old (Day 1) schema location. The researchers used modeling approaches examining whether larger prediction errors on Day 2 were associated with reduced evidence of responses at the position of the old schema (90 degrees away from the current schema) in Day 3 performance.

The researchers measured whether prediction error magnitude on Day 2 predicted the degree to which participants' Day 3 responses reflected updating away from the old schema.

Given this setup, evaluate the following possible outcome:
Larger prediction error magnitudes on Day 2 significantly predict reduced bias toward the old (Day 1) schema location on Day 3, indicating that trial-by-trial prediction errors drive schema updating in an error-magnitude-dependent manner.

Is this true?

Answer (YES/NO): YES